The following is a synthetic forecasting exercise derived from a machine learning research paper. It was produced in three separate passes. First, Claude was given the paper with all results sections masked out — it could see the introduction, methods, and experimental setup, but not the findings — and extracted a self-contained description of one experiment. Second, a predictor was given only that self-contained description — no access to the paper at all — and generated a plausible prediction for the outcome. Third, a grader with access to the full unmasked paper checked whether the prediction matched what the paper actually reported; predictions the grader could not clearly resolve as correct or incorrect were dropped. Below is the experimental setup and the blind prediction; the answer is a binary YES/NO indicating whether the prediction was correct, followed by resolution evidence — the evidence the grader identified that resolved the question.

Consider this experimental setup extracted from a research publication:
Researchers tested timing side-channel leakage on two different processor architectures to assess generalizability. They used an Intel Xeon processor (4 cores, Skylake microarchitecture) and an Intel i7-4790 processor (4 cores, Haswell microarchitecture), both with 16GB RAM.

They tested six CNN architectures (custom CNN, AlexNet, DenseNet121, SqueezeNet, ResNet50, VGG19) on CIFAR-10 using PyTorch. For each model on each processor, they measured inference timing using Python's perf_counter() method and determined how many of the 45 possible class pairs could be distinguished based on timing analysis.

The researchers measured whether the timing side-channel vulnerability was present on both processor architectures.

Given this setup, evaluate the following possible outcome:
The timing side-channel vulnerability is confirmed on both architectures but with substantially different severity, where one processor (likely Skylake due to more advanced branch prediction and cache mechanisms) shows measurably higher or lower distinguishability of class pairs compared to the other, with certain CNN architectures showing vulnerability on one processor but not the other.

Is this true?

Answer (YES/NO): NO